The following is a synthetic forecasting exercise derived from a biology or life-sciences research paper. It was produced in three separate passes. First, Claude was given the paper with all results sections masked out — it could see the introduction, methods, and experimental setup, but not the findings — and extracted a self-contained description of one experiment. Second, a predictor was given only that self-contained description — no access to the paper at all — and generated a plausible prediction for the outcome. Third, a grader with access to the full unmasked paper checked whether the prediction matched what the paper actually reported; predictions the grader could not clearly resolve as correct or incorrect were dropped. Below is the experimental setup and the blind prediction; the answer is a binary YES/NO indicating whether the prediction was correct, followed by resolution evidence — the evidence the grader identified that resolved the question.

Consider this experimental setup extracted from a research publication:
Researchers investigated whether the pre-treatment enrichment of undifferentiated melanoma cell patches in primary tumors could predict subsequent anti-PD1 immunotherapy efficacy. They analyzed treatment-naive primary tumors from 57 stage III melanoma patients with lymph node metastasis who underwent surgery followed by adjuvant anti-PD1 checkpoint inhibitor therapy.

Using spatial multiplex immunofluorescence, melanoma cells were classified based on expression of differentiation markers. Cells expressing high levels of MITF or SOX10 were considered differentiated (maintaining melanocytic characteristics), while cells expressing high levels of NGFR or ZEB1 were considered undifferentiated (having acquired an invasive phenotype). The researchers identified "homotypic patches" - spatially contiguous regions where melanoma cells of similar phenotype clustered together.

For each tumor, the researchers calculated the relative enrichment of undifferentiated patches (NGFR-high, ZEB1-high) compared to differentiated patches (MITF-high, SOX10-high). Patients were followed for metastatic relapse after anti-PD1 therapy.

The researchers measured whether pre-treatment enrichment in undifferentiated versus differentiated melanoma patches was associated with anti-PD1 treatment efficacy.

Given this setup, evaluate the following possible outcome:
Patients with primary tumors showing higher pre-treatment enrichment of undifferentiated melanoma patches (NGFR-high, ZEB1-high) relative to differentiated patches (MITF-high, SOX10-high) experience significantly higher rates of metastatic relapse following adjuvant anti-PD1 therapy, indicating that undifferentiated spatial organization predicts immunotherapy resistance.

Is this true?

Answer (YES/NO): YES